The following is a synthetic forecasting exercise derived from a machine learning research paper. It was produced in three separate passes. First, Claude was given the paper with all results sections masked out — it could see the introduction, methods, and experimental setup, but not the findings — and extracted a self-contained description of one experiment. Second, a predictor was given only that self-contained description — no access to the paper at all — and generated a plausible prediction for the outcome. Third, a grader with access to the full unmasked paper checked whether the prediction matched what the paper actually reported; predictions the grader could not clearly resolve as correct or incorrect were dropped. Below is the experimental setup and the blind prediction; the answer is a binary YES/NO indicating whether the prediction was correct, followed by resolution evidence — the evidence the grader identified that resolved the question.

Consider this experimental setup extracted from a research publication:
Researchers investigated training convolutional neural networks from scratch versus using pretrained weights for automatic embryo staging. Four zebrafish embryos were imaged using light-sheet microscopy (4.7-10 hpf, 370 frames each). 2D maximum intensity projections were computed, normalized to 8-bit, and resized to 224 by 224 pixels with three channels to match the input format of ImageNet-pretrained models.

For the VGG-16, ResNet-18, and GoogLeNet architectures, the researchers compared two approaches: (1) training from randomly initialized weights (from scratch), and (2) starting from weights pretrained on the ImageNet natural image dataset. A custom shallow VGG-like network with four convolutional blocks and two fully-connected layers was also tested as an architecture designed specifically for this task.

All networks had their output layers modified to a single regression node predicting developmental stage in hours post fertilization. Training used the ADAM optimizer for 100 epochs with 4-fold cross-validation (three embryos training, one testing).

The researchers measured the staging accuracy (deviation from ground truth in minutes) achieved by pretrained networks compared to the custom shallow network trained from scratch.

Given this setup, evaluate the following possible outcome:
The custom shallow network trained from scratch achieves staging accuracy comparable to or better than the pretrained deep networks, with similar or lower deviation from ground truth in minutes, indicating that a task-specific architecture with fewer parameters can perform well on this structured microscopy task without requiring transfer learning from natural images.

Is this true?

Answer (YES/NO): NO